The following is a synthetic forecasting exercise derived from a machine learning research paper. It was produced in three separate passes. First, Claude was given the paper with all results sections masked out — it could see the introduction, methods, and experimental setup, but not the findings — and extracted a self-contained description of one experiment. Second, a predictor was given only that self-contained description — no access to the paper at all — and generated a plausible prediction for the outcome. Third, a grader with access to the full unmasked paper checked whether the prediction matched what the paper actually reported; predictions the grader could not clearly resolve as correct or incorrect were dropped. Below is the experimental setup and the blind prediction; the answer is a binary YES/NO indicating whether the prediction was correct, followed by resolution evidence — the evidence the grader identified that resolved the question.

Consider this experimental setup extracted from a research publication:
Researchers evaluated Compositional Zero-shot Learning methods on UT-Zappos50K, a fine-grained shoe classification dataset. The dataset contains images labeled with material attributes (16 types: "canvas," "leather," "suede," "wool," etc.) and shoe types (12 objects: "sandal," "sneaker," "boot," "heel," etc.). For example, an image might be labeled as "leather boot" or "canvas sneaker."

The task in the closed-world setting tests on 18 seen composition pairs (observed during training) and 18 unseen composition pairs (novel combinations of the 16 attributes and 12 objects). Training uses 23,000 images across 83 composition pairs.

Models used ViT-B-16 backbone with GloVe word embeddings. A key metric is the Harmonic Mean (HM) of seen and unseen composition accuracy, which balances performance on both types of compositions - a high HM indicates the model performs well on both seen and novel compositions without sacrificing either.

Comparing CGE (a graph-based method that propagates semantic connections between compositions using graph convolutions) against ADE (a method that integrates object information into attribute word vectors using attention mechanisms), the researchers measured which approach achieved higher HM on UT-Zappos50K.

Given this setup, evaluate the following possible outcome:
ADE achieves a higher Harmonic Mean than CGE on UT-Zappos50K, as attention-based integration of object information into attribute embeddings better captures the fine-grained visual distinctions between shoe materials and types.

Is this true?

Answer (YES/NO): YES